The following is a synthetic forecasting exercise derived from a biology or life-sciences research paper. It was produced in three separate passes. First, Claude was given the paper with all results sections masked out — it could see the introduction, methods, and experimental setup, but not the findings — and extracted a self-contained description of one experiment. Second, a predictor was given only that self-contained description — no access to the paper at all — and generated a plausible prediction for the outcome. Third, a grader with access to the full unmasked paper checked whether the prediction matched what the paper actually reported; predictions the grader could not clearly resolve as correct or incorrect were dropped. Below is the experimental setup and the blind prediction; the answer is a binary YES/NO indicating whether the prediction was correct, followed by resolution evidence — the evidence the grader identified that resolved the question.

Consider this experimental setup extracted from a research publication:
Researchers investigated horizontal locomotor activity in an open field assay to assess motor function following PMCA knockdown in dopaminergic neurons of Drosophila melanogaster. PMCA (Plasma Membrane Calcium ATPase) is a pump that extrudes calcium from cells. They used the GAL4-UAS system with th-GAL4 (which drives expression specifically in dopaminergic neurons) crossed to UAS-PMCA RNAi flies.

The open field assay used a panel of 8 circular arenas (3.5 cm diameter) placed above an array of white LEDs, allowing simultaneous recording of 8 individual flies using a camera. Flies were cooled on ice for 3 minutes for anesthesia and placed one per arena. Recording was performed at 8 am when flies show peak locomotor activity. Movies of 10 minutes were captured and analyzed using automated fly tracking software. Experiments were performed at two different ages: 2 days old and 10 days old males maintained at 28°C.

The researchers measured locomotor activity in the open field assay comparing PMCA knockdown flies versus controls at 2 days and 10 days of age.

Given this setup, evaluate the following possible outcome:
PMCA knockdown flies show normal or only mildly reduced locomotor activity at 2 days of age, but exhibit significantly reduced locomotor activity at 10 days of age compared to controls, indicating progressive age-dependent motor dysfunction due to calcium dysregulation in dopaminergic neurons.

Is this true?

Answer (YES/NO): NO